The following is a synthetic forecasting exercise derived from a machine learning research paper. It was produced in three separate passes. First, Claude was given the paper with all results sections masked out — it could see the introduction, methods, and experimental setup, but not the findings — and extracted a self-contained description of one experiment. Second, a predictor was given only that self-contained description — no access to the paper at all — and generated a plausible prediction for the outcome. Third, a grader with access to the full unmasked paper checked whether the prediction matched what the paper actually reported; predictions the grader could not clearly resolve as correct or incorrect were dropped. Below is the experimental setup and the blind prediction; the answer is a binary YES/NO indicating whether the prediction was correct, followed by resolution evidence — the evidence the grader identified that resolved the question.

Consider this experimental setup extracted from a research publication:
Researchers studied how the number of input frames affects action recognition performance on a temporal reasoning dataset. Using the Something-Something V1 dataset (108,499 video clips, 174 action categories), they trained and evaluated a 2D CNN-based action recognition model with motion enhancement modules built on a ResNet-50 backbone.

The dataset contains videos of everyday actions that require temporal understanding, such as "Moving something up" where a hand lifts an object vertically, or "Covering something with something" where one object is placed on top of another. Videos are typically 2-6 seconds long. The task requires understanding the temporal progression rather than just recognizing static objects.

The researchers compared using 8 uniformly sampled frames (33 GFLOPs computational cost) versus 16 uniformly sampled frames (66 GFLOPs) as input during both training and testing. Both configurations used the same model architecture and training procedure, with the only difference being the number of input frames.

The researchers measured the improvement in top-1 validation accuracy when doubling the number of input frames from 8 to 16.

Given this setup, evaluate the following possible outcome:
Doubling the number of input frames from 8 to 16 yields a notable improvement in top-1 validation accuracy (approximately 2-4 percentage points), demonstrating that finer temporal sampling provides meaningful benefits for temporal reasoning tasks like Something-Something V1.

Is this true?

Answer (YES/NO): NO